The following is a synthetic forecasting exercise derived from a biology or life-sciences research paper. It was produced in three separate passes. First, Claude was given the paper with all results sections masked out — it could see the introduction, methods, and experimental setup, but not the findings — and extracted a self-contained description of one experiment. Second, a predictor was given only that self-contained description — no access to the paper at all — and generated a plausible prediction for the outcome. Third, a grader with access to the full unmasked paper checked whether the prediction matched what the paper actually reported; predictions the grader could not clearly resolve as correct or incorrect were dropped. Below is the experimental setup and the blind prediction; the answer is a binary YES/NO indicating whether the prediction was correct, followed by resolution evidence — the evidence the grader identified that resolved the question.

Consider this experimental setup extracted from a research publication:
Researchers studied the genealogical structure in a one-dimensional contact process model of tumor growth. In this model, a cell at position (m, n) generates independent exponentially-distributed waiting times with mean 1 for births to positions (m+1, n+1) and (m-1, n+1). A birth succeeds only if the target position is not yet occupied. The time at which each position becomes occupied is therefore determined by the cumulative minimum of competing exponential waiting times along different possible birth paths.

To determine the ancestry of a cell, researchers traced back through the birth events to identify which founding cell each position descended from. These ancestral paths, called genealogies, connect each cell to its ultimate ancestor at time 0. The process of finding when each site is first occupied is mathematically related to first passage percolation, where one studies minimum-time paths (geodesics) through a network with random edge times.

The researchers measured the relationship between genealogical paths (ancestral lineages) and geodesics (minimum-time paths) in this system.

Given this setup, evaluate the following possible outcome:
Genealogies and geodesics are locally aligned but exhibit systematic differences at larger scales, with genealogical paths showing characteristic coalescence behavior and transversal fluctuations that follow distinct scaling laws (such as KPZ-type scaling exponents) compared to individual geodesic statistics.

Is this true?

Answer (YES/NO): NO